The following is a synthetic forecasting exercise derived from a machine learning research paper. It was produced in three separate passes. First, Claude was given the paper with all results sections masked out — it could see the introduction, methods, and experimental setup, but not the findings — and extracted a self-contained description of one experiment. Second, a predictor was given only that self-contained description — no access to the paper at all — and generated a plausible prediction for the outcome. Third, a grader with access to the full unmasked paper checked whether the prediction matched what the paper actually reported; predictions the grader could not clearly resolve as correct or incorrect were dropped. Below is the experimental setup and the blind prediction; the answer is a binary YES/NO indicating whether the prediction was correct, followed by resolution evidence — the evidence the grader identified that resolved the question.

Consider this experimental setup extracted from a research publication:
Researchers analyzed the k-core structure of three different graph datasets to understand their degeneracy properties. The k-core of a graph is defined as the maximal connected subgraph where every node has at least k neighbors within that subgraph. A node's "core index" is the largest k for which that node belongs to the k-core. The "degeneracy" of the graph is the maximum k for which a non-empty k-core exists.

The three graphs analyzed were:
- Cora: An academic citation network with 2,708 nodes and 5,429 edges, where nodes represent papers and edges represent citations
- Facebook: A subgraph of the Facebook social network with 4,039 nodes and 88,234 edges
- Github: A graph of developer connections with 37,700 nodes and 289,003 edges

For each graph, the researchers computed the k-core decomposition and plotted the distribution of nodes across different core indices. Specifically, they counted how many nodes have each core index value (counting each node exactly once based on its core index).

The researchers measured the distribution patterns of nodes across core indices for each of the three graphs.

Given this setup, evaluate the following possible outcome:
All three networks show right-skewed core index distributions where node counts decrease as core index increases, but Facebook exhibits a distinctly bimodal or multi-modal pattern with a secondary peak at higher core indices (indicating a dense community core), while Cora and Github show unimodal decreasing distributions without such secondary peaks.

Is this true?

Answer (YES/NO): NO